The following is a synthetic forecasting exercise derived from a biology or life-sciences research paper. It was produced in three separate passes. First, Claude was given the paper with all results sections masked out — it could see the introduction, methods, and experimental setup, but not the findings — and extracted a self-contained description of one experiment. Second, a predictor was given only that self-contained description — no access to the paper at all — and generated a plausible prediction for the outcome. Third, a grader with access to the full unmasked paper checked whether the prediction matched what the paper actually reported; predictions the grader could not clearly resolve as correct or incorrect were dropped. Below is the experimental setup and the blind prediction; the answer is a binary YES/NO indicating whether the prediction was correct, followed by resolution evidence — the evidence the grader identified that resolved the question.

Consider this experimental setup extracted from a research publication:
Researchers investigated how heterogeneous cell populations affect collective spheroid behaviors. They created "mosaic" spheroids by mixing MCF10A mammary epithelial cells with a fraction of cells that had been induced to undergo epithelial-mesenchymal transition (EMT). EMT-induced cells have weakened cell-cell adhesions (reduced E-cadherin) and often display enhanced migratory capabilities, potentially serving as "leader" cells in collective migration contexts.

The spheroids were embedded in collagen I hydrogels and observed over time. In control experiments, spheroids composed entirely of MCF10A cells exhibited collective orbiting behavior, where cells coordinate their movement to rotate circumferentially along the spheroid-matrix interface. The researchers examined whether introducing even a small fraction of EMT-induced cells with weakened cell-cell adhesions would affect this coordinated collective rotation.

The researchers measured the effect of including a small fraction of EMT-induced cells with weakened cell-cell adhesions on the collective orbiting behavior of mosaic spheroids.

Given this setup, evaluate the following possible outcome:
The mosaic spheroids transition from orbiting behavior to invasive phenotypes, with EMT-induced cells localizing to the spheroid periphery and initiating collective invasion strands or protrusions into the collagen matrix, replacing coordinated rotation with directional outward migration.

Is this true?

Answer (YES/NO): NO